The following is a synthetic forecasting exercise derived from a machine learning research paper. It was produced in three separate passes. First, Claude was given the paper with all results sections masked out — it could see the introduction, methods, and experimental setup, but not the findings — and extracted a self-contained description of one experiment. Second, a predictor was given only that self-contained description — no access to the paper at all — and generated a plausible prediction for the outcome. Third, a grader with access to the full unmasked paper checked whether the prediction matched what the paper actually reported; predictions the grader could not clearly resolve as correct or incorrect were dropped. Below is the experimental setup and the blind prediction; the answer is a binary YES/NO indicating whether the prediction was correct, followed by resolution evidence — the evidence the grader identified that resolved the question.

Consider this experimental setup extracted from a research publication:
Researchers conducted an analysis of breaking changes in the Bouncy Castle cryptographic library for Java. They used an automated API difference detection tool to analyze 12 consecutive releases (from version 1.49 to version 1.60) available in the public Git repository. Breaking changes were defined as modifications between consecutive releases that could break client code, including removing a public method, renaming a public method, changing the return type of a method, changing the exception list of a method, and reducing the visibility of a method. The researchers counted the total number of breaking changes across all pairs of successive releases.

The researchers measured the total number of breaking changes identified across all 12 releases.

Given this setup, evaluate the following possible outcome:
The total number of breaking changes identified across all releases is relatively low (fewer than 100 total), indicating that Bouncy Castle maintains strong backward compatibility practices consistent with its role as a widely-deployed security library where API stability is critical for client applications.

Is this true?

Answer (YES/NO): NO